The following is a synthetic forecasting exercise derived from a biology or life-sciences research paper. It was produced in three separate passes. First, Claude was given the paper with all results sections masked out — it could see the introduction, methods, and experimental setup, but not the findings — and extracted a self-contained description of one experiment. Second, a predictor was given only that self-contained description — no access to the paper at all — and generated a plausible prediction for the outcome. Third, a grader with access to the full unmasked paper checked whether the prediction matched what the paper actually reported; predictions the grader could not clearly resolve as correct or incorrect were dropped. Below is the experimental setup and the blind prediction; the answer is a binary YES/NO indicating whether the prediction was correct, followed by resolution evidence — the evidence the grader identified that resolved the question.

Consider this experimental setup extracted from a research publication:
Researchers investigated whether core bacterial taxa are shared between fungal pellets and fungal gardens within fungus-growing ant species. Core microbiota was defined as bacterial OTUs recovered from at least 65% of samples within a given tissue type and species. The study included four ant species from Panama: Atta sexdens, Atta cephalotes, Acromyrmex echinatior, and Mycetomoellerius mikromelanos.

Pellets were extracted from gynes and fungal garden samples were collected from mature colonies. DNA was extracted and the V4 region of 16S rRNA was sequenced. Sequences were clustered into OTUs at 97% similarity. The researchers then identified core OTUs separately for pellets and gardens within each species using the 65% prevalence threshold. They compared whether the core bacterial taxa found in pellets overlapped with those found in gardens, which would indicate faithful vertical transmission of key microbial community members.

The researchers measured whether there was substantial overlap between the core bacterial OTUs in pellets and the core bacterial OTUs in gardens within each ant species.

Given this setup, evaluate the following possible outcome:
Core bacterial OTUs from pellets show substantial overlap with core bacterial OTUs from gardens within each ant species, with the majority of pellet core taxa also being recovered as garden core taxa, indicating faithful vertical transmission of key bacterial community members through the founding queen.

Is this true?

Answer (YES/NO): NO